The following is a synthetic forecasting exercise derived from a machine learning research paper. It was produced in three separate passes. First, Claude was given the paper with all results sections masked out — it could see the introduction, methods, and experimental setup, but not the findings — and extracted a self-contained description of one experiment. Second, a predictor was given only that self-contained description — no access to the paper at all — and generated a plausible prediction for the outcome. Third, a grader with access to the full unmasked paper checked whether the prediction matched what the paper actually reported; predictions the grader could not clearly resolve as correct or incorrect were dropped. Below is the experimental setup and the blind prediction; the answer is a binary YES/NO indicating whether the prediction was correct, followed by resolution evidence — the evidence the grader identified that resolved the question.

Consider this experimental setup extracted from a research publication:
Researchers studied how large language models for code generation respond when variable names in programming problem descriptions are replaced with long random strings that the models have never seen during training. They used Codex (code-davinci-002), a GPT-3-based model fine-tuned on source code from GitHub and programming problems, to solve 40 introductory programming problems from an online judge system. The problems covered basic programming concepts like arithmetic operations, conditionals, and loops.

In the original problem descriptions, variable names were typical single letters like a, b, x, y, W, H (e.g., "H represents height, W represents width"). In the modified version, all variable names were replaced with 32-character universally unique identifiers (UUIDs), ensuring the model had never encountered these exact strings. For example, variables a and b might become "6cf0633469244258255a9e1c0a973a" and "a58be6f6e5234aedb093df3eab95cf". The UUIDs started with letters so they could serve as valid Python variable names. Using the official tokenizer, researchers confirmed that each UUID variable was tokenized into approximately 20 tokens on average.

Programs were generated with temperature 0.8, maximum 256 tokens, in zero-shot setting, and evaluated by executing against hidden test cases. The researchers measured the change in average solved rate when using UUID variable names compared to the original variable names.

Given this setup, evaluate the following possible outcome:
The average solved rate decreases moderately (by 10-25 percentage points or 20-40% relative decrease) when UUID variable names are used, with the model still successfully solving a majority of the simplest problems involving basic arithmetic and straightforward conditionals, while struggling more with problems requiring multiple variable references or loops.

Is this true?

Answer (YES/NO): NO